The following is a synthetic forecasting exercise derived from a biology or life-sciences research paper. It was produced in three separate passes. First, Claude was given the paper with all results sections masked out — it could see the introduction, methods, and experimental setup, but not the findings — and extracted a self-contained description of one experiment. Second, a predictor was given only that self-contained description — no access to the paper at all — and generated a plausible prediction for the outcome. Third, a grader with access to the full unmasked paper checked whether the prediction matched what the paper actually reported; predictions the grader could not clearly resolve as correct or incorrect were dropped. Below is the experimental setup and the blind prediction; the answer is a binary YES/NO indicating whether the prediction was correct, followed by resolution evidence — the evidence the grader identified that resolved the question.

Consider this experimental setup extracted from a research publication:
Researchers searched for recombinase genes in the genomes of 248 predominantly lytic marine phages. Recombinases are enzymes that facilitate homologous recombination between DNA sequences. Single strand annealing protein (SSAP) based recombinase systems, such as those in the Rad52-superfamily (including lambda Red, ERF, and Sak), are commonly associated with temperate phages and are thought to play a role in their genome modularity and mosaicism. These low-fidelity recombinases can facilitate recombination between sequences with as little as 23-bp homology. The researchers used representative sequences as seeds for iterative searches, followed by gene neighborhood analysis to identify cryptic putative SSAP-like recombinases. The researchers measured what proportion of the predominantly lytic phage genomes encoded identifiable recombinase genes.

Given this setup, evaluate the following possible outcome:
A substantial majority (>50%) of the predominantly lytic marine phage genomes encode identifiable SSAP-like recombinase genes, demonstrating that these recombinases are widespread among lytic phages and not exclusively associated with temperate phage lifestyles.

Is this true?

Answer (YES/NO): YES